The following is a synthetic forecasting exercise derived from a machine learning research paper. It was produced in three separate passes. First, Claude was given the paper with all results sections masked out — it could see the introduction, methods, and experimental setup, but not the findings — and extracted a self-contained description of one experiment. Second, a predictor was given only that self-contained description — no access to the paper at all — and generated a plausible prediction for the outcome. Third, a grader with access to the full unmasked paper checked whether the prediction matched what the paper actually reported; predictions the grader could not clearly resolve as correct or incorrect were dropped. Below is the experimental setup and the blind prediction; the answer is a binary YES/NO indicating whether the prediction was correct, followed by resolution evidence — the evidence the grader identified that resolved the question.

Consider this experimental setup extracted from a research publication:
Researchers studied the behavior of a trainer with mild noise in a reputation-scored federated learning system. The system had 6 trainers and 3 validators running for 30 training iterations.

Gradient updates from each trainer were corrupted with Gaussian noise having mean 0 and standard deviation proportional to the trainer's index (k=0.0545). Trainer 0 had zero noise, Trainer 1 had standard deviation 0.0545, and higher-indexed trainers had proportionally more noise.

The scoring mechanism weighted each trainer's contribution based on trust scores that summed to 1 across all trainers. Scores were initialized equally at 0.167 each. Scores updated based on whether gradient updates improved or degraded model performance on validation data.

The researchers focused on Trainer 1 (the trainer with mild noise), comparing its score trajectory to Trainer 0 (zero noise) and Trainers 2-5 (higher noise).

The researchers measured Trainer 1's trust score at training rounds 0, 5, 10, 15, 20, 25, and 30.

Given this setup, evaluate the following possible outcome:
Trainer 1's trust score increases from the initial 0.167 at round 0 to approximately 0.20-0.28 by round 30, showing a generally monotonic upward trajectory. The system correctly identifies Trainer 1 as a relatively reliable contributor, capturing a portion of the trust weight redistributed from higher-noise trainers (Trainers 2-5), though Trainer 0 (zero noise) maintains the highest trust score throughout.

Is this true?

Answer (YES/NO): NO